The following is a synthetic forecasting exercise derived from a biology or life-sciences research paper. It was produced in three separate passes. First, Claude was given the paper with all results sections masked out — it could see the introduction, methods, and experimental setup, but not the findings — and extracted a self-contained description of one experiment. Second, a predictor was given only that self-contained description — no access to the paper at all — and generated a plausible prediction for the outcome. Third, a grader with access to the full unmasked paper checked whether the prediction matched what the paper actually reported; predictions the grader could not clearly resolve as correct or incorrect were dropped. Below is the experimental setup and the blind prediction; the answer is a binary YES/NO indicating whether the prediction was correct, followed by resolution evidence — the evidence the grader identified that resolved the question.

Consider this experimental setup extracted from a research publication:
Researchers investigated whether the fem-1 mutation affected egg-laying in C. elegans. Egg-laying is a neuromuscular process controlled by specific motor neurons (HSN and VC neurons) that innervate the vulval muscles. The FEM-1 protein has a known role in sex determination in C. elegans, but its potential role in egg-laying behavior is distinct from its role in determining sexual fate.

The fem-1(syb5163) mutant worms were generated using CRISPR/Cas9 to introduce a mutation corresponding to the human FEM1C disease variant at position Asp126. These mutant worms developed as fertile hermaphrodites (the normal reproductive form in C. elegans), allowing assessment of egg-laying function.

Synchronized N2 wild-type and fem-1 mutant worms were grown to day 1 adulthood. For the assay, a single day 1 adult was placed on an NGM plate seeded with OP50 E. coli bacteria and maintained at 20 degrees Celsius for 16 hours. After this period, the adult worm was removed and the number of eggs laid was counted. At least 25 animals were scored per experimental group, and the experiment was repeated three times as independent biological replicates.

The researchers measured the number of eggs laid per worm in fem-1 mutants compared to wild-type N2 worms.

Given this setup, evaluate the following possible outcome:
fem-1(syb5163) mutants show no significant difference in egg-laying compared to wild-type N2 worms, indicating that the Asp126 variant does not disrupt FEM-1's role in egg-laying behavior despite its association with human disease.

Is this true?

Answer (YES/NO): NO